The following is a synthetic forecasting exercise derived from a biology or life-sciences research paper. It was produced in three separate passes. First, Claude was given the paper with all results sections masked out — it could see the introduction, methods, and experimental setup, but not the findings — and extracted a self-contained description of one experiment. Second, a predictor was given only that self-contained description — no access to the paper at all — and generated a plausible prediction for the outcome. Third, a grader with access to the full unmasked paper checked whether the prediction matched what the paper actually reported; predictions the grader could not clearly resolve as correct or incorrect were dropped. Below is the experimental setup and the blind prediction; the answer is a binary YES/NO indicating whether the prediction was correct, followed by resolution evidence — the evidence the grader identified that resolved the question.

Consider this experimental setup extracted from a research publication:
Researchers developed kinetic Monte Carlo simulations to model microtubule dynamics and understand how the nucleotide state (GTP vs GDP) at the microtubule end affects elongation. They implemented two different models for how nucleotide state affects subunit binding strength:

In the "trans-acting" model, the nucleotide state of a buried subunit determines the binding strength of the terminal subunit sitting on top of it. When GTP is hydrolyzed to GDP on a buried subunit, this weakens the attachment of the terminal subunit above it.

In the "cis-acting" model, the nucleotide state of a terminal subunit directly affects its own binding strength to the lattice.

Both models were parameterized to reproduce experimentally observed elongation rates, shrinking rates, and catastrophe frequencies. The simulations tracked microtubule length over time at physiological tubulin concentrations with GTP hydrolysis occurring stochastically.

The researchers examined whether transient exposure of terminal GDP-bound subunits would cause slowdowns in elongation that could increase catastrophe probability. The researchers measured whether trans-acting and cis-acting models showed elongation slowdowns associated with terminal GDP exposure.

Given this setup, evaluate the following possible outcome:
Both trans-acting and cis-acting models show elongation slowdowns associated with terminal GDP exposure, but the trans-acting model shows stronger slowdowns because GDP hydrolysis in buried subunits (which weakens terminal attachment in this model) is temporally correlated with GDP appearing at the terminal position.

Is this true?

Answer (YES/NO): NO